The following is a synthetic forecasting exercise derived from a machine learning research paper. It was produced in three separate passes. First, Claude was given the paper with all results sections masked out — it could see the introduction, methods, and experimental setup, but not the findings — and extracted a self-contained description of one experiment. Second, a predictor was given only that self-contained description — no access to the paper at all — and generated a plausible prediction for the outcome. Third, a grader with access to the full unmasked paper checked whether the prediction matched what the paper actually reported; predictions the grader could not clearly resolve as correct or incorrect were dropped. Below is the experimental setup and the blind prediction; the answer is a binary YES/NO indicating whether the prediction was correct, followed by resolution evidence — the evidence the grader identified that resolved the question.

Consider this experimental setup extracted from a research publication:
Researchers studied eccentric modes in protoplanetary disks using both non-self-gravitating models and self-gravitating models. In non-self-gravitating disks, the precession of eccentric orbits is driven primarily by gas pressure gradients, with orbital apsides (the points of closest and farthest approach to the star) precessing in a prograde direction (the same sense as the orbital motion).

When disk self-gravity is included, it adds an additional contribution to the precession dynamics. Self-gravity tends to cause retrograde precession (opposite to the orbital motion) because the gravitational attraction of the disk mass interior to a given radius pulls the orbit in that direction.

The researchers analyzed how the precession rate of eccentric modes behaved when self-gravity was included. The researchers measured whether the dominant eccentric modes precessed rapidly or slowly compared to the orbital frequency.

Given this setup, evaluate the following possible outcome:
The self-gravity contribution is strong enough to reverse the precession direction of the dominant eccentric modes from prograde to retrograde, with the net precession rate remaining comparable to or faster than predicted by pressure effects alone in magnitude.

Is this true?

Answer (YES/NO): NO